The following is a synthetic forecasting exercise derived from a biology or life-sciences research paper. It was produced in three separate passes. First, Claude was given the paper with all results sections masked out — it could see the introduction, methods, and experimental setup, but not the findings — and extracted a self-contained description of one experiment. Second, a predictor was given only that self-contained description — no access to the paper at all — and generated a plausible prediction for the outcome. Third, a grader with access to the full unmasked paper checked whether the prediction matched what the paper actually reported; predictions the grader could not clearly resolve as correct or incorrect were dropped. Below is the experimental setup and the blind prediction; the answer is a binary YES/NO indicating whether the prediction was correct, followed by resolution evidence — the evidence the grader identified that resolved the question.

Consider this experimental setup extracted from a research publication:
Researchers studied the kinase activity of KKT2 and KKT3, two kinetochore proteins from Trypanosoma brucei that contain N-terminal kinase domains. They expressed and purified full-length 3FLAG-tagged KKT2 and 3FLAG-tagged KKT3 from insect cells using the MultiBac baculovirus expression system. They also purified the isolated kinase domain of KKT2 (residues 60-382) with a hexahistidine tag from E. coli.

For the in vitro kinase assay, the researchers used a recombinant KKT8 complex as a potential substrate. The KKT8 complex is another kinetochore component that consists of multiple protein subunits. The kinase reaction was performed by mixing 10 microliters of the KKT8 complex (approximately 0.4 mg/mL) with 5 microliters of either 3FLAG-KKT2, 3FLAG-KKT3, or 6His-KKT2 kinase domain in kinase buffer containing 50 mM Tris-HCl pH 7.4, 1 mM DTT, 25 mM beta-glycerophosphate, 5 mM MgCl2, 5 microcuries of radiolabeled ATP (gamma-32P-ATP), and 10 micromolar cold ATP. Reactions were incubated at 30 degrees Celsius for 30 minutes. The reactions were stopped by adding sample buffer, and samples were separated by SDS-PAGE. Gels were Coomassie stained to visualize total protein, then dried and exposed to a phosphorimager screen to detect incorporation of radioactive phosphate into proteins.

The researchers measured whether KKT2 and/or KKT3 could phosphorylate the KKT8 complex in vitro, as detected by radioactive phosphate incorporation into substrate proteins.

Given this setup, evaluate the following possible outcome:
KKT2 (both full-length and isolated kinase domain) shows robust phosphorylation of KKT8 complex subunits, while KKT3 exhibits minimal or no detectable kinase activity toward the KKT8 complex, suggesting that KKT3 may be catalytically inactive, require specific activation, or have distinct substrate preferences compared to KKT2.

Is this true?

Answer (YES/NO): NO